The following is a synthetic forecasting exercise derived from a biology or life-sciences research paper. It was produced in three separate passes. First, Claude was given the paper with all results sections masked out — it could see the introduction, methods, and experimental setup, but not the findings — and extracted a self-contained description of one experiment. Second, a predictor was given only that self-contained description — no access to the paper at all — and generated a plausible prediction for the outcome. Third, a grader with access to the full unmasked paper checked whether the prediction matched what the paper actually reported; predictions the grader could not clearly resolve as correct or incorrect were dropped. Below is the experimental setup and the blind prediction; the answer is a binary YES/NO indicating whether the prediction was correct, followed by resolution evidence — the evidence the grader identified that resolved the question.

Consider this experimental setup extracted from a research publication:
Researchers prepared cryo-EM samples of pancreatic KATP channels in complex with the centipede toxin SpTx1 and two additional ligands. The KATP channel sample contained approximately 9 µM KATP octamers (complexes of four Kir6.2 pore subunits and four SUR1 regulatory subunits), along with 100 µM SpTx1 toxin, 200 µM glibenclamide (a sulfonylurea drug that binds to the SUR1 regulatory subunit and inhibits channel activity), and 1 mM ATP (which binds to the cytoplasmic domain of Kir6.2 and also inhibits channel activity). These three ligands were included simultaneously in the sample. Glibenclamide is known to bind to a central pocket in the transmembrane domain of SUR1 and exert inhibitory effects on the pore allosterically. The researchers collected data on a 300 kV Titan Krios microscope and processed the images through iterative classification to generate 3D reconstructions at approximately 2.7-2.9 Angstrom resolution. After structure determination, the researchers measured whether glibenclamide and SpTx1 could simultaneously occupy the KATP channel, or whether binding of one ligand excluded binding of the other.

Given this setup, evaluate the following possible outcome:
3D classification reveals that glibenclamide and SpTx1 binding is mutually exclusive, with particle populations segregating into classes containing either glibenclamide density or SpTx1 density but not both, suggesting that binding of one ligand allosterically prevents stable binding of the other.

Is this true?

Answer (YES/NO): NO